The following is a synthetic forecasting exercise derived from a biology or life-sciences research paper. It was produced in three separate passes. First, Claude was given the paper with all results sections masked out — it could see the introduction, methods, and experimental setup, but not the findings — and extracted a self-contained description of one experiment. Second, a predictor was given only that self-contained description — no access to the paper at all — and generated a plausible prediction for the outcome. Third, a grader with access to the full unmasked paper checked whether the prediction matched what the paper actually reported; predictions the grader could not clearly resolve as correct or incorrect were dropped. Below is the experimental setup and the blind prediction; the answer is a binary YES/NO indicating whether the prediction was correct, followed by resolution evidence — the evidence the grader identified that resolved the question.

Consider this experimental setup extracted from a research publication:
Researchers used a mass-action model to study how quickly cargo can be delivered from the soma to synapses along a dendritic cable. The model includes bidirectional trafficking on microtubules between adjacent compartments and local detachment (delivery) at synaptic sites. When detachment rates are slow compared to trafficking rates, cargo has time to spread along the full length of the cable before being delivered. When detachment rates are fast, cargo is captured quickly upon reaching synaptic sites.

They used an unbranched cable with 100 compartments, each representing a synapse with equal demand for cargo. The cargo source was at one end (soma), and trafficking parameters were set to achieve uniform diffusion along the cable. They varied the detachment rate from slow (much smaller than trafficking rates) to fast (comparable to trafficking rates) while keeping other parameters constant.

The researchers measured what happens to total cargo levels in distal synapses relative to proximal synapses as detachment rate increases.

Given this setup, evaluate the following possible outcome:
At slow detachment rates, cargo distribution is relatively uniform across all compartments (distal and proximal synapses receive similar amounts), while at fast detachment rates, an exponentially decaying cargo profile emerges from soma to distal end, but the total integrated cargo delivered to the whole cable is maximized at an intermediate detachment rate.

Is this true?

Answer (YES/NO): NO